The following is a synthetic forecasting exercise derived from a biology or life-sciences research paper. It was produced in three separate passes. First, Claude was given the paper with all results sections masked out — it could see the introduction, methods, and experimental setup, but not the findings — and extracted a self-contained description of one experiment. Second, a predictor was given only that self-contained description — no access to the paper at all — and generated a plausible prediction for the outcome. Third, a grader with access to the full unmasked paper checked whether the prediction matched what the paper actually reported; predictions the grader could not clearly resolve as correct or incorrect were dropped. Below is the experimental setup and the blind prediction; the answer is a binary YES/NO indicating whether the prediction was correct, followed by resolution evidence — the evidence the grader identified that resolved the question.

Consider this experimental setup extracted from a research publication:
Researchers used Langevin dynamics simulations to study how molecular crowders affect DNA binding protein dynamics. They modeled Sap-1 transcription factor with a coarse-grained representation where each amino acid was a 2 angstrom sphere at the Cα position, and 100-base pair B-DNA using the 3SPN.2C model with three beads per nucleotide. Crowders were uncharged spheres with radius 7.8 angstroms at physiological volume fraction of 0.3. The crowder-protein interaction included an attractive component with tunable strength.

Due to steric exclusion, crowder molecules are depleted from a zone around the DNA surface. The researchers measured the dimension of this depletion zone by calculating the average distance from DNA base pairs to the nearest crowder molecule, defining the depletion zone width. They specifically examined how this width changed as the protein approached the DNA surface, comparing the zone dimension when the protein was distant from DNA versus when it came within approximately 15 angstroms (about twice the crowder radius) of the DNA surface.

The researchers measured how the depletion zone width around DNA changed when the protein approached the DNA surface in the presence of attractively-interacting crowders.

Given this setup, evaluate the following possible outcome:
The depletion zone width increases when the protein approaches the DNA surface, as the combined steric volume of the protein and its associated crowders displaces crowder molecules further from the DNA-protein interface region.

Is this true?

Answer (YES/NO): NO